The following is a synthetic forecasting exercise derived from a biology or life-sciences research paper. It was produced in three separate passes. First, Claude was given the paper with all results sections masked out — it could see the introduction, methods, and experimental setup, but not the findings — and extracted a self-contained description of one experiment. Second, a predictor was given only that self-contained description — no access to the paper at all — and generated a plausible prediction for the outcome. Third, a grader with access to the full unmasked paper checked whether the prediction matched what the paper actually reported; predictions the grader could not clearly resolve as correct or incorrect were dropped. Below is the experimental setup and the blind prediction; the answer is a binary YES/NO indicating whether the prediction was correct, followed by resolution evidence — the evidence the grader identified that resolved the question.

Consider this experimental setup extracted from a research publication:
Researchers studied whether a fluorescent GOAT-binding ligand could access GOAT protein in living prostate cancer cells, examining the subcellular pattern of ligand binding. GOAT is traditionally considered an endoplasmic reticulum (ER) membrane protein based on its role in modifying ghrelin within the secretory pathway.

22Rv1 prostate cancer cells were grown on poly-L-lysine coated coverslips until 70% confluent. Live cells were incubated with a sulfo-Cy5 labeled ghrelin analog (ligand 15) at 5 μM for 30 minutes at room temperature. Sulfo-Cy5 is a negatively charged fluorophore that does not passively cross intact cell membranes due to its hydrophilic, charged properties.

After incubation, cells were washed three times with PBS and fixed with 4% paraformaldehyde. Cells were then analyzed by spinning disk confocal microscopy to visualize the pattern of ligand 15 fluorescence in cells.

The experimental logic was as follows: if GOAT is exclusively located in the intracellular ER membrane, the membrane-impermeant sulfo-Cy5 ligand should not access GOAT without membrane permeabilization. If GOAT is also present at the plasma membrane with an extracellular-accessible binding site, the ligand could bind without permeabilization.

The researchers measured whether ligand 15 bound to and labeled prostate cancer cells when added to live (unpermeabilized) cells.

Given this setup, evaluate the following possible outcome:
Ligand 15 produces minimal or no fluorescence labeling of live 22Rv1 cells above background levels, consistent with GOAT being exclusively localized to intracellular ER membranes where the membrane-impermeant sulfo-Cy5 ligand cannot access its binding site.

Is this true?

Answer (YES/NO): NO